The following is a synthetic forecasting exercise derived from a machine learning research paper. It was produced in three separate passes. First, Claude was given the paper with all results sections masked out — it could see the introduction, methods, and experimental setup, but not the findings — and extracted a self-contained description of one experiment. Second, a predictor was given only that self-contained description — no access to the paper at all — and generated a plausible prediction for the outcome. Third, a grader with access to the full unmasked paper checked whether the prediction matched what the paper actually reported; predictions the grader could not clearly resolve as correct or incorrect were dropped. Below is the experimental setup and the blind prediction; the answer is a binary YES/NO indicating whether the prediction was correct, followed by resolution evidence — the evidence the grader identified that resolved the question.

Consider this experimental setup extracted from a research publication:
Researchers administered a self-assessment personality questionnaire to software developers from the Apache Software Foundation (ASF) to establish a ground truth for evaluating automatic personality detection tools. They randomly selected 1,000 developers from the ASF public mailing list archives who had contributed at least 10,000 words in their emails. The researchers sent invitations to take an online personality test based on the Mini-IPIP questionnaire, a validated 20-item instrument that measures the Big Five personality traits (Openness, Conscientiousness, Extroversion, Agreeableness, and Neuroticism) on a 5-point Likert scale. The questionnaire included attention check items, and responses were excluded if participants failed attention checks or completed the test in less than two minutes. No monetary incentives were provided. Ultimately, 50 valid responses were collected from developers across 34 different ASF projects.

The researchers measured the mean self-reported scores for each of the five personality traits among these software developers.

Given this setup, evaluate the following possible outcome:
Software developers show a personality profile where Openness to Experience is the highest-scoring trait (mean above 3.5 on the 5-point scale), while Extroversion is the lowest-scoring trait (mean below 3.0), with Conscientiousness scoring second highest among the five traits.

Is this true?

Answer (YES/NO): NO